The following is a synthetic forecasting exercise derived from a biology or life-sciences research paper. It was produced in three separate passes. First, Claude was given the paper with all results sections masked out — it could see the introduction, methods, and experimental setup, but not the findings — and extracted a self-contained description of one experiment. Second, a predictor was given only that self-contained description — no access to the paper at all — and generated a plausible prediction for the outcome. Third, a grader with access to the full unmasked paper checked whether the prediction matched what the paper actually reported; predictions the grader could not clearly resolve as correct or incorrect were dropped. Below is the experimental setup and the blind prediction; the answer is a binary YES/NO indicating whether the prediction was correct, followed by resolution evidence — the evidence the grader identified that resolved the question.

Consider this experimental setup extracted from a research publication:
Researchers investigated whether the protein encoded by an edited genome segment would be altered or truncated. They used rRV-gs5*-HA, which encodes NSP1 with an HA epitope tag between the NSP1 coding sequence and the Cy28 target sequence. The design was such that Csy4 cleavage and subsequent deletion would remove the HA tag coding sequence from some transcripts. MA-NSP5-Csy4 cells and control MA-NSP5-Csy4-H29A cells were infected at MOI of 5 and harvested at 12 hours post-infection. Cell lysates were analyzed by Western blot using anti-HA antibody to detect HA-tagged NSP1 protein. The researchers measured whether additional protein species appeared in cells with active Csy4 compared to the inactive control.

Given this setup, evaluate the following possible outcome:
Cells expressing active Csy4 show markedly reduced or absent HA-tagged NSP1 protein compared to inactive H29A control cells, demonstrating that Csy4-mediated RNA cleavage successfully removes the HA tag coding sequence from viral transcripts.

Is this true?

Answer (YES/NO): NO